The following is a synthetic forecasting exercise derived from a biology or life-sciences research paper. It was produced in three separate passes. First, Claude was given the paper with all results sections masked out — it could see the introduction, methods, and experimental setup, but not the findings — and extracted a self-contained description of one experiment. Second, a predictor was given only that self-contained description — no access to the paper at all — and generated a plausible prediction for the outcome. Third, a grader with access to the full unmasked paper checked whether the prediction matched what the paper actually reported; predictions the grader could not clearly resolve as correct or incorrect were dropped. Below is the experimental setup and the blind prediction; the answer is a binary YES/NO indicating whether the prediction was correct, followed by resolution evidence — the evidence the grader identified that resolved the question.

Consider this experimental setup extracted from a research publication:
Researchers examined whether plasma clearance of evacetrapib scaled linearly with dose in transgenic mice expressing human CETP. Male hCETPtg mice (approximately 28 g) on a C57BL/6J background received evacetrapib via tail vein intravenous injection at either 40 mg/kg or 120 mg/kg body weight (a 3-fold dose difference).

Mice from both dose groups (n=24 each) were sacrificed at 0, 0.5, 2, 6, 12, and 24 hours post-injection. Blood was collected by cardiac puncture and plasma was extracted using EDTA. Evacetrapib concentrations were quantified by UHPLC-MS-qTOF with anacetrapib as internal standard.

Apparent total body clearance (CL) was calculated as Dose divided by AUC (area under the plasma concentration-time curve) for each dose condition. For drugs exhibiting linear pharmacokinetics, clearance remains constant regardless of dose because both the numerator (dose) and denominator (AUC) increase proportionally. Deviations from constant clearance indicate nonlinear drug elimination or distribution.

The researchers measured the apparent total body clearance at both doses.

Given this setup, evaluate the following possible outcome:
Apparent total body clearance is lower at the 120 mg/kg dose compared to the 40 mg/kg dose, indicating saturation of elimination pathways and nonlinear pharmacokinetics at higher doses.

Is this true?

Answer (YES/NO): YES